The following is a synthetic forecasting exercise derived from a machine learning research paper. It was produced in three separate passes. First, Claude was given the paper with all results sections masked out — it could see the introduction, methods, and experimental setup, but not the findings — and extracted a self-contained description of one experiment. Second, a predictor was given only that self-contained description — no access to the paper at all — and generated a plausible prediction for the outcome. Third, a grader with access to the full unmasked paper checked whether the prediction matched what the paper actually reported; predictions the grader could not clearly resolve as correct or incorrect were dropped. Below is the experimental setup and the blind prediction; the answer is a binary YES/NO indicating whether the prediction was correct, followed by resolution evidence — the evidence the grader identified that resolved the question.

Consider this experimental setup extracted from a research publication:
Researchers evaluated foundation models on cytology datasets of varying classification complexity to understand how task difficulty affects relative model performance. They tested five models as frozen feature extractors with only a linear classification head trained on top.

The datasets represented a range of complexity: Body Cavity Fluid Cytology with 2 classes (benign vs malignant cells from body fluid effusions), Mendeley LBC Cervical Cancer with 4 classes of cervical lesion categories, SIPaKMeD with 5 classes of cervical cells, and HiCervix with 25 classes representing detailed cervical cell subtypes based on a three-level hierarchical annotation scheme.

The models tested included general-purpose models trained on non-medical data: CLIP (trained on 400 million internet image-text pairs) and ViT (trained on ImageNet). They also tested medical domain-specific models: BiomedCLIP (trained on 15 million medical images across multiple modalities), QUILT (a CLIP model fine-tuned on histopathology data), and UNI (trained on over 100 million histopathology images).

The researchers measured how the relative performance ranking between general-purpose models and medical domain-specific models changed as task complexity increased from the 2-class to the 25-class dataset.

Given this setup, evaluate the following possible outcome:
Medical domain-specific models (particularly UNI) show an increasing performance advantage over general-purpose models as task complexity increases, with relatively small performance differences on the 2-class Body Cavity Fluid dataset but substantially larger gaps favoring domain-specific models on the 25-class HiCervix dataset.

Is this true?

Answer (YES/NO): NO